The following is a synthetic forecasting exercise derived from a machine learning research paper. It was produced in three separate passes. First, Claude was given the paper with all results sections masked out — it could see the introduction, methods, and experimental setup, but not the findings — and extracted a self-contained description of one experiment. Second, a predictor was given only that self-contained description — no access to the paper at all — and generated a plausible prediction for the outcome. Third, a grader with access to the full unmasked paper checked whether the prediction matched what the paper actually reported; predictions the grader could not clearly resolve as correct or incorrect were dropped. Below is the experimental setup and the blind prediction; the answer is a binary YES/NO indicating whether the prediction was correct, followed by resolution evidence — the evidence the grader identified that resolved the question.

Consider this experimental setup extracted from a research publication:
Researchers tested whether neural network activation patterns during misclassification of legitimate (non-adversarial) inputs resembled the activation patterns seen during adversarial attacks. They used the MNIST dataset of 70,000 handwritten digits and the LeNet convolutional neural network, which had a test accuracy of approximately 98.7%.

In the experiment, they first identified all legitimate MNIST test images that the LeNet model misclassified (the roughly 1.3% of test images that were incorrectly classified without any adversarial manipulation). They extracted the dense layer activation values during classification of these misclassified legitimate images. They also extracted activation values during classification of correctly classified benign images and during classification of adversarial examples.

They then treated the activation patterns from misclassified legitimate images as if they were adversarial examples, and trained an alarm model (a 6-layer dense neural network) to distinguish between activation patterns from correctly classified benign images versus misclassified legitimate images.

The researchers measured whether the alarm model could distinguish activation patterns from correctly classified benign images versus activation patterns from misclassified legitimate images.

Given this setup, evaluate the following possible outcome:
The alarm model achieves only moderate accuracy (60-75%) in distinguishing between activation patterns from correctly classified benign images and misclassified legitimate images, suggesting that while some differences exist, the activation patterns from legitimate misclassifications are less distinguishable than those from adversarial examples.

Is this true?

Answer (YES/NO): NO